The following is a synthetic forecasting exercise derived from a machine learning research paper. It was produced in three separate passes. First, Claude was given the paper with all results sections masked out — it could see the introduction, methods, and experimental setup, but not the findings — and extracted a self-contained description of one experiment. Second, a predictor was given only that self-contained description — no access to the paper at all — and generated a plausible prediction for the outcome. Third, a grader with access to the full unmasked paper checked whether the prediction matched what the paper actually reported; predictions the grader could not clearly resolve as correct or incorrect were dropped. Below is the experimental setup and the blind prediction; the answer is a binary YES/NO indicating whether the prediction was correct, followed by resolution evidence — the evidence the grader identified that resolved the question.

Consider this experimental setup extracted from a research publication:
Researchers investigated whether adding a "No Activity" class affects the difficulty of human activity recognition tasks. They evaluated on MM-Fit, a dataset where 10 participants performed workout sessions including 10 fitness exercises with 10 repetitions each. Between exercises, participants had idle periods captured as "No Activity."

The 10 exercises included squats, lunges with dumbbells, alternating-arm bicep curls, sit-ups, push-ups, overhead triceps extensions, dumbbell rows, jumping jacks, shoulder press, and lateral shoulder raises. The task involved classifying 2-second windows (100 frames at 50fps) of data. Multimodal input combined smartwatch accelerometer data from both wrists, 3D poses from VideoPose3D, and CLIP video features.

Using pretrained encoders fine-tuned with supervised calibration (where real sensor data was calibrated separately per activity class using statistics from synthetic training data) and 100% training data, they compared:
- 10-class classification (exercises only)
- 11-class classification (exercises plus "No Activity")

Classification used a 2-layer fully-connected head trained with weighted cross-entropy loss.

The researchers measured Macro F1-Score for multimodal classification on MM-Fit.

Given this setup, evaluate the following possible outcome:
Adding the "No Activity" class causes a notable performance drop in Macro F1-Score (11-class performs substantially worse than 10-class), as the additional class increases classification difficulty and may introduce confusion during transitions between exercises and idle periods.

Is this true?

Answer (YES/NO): YES